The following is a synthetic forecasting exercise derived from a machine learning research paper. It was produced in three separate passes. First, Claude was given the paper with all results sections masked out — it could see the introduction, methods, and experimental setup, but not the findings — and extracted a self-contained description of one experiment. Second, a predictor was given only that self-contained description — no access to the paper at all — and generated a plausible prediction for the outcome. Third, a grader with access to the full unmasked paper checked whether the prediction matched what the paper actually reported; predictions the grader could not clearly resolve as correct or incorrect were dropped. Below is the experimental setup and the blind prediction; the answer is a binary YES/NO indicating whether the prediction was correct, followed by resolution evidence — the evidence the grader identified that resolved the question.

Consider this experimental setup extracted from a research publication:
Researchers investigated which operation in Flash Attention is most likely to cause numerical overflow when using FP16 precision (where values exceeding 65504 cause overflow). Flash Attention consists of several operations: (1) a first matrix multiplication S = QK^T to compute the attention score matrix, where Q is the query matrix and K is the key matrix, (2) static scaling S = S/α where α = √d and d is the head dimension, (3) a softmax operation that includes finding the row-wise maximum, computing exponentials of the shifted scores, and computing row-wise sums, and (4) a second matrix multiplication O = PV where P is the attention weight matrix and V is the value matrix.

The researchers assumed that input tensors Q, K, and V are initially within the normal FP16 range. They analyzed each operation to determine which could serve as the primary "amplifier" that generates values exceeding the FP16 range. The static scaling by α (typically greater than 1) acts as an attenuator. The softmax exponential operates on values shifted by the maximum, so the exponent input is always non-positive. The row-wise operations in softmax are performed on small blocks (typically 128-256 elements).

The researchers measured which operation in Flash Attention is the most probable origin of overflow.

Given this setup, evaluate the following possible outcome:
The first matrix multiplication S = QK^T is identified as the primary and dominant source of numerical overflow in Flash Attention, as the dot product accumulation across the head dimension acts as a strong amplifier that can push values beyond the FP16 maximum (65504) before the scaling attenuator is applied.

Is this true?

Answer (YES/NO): YES